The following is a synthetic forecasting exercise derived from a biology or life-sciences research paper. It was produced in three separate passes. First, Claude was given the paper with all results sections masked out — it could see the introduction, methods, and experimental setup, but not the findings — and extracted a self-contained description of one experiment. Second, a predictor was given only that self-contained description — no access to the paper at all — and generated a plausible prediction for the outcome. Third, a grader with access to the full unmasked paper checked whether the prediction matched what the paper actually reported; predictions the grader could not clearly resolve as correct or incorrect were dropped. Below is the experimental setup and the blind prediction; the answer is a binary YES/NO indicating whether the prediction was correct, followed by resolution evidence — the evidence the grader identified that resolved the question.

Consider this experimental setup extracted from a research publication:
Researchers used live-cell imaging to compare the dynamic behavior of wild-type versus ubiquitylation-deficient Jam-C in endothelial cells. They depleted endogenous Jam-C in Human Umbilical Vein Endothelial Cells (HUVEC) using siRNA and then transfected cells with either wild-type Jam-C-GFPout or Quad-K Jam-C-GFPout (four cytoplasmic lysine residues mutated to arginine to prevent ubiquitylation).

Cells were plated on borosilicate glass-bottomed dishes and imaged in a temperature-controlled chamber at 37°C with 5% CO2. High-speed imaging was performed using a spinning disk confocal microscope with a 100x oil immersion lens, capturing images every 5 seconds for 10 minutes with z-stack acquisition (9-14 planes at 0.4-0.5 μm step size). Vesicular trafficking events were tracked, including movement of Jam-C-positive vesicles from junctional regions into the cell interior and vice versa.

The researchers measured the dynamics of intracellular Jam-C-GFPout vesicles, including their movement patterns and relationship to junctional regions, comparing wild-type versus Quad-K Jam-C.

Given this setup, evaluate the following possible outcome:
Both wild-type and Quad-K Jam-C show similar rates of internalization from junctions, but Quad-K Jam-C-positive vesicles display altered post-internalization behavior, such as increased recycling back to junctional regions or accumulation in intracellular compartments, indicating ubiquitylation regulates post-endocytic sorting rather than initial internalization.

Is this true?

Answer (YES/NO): YES